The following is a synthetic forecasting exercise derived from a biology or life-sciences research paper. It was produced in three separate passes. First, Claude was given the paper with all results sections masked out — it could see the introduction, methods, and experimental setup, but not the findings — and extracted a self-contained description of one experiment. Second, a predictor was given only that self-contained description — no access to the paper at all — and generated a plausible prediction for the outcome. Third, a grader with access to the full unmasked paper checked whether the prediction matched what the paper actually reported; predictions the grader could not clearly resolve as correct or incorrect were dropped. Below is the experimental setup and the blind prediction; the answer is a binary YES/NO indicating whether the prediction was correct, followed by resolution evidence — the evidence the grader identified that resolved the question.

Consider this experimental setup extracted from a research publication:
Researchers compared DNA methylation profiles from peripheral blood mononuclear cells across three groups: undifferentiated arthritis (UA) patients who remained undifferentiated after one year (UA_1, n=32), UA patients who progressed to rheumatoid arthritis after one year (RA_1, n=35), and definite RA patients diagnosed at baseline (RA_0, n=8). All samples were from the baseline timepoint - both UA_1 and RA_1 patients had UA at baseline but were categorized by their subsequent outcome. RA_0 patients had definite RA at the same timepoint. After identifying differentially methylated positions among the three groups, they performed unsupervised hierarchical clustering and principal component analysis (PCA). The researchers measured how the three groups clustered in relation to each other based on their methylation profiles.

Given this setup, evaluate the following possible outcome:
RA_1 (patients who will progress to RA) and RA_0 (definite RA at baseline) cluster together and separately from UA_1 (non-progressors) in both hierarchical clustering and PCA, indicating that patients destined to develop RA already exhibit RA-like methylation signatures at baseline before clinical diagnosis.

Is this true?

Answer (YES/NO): NO